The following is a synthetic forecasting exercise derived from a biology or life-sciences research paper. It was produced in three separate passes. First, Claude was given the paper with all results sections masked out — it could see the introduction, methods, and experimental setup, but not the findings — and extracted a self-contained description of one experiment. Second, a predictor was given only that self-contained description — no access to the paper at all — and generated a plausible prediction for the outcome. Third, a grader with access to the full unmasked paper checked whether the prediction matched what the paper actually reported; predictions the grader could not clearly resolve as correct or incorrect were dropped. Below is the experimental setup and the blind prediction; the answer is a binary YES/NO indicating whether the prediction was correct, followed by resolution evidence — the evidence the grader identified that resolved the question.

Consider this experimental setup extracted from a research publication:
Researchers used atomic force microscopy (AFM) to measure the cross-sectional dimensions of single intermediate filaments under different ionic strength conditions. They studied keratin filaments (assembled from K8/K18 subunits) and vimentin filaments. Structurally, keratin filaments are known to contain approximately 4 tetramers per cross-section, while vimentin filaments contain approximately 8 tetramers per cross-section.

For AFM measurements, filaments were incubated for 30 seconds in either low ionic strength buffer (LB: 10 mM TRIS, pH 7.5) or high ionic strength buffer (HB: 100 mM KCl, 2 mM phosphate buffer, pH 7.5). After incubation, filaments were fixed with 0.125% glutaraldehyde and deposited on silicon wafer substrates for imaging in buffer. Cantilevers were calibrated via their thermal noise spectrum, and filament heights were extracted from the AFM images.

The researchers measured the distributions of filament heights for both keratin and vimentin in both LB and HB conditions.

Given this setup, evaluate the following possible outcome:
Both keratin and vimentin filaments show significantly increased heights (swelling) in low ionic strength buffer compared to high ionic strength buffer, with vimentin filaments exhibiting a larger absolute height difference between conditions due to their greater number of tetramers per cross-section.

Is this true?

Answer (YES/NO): NO